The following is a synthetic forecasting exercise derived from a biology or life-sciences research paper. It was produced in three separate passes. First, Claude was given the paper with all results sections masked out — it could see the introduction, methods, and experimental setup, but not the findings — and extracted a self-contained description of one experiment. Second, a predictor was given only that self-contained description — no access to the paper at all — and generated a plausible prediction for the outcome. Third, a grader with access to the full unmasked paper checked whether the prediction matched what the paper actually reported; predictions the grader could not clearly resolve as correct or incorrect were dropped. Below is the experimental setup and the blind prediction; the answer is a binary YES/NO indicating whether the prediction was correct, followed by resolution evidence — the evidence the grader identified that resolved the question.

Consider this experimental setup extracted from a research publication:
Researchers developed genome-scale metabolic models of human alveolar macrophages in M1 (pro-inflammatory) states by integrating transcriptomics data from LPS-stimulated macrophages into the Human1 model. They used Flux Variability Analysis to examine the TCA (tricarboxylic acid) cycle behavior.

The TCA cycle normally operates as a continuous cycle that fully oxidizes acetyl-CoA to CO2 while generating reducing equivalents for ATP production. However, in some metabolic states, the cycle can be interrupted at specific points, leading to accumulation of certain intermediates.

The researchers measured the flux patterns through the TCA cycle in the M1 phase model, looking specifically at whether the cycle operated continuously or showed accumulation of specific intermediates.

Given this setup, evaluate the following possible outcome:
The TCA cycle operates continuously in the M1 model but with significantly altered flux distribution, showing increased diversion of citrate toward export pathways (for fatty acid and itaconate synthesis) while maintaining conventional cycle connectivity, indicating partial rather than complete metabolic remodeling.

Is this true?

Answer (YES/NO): NO